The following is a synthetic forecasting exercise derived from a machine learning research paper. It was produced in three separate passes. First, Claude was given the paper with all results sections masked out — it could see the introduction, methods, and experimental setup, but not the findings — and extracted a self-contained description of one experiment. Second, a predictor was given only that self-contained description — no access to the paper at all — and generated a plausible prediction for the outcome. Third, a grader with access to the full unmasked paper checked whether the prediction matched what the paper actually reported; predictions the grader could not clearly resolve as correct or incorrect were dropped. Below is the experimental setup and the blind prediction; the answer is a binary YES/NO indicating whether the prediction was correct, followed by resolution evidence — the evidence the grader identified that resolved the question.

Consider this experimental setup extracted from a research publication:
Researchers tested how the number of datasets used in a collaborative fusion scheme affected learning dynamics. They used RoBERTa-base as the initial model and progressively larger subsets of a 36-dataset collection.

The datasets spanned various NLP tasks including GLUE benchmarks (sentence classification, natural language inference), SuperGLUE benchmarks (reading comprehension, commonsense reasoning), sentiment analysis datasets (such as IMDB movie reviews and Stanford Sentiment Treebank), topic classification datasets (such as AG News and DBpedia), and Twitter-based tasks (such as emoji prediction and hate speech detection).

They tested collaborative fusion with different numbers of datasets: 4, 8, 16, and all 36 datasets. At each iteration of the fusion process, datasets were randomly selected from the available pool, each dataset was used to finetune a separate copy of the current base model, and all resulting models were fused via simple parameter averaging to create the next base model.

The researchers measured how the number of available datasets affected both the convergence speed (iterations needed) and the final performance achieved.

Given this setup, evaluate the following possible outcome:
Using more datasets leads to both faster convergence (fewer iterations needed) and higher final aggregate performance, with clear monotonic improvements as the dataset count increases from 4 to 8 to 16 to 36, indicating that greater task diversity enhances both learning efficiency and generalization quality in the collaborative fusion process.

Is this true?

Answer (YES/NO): NO